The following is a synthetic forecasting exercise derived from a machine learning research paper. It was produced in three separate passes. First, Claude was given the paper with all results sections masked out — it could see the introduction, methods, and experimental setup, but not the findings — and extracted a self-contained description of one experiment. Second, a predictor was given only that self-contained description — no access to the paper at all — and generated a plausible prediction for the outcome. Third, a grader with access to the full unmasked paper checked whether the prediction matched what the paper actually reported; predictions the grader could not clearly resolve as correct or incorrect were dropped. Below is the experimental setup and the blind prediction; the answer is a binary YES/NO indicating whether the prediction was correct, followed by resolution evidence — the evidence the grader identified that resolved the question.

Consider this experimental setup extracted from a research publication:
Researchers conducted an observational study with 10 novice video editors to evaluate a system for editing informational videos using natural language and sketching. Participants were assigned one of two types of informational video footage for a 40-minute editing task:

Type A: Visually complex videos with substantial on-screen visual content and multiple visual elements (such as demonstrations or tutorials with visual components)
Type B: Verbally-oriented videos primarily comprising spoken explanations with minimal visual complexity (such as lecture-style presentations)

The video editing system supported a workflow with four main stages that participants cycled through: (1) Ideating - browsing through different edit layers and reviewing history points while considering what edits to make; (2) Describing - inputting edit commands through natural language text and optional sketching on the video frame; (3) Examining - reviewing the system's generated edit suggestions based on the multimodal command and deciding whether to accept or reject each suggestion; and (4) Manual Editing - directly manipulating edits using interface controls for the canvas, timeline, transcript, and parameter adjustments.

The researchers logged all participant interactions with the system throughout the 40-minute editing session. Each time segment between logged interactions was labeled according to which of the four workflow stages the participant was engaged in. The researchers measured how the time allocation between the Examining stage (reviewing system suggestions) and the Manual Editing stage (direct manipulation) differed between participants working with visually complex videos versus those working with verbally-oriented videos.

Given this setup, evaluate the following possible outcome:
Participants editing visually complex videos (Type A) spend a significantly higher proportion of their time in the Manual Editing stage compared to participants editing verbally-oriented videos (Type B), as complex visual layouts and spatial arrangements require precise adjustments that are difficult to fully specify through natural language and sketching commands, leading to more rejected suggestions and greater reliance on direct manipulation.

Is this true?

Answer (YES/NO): NO